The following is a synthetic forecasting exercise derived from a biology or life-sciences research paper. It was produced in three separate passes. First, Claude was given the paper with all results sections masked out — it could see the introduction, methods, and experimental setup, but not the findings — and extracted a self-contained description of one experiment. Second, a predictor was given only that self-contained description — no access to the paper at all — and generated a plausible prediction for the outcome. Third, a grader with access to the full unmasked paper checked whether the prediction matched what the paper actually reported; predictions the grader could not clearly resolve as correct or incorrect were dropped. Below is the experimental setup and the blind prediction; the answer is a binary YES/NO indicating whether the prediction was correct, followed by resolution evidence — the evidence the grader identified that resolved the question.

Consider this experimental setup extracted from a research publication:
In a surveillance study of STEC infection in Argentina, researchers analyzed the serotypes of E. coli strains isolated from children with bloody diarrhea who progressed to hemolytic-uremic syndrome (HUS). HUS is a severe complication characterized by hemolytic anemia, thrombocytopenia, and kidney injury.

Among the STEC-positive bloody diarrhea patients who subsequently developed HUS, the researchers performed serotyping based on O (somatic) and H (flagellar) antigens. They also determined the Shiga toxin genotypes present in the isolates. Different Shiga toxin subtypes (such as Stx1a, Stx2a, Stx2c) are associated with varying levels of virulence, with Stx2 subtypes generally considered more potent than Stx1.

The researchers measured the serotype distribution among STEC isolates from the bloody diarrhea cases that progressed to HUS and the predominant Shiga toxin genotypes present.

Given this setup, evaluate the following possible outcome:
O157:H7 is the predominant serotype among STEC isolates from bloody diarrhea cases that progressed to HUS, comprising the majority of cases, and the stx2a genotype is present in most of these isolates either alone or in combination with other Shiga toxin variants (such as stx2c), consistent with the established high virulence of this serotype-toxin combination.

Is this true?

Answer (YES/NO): YES